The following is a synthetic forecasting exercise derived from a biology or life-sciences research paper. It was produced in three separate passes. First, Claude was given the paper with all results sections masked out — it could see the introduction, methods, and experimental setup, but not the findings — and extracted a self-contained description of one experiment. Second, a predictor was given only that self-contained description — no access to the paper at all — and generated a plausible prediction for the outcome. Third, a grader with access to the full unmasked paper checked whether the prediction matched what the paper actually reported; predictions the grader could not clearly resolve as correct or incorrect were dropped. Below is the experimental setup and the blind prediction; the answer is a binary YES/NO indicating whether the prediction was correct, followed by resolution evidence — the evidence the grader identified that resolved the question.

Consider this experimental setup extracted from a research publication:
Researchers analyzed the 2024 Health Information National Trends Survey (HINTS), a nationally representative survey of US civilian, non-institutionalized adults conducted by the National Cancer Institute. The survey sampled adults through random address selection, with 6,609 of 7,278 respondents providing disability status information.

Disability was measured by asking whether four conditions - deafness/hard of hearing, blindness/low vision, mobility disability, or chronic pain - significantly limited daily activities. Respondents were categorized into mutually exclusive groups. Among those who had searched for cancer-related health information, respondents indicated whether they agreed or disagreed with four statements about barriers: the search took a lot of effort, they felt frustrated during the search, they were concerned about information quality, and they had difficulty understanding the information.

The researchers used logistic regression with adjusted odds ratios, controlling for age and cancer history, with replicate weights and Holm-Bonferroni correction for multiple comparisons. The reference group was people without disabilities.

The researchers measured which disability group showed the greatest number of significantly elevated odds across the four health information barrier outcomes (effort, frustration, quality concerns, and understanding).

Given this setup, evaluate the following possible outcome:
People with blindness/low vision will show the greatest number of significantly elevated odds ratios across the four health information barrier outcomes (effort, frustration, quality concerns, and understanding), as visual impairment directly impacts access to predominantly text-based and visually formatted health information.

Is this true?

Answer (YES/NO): NO